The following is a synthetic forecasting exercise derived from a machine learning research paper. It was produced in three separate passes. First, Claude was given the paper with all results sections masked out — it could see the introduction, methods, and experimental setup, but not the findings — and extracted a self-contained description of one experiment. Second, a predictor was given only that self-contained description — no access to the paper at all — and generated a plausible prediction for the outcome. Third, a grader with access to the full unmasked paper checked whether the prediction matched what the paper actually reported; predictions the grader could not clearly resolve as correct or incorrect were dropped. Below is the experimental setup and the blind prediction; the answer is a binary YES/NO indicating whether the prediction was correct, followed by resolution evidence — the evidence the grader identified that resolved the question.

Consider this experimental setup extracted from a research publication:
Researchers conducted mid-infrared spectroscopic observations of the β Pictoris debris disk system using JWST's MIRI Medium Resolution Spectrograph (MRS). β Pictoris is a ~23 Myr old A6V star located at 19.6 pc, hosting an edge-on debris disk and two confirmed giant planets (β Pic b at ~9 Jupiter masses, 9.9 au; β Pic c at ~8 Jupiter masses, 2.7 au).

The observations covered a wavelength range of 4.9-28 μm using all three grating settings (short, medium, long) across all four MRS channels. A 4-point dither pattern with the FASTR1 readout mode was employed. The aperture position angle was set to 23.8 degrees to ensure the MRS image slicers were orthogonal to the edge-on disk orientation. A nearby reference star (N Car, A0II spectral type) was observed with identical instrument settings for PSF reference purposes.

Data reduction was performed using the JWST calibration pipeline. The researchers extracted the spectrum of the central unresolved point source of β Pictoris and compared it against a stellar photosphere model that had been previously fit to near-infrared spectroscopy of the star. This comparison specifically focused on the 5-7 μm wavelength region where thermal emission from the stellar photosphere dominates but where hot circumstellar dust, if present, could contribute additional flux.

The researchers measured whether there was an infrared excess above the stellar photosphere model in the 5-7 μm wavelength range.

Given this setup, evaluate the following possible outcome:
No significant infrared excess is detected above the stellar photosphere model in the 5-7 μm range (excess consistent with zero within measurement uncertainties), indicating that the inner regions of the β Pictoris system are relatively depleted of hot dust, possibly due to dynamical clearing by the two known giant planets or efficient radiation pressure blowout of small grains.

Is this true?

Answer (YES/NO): NO